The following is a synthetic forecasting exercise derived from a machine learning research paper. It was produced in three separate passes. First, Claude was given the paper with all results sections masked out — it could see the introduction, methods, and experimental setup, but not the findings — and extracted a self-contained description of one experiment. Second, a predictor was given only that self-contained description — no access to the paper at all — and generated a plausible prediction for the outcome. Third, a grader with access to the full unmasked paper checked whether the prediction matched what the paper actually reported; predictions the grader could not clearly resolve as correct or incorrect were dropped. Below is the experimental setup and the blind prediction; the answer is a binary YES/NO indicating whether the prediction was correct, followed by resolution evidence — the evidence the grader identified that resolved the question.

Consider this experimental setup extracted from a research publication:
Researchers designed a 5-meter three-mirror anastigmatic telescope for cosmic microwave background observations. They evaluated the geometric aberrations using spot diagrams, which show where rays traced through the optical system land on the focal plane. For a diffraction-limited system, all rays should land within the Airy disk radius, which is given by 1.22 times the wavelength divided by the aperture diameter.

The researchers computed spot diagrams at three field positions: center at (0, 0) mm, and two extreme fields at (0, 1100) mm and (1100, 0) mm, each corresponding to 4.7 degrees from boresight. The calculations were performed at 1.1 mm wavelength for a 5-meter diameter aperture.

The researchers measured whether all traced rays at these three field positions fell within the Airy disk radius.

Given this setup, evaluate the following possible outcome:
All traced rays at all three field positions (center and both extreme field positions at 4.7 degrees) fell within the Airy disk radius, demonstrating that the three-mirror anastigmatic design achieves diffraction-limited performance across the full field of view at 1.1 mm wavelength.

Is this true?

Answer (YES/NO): YES